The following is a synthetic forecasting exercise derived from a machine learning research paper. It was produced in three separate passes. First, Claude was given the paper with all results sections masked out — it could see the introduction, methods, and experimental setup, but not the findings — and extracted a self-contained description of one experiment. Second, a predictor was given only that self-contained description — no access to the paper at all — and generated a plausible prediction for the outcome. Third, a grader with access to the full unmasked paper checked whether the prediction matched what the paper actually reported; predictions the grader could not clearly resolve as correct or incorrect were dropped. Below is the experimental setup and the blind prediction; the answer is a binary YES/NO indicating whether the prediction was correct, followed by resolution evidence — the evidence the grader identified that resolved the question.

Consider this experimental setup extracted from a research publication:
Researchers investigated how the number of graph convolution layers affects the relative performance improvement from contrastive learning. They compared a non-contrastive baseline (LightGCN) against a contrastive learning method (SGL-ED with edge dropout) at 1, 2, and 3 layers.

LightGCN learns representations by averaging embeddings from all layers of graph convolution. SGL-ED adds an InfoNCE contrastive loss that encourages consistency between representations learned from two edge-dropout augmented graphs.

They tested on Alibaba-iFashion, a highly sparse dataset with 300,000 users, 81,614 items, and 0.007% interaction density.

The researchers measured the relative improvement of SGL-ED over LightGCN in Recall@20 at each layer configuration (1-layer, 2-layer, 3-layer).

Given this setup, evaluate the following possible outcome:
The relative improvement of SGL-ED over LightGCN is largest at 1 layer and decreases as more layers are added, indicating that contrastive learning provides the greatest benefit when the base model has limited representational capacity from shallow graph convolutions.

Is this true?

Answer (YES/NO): NO